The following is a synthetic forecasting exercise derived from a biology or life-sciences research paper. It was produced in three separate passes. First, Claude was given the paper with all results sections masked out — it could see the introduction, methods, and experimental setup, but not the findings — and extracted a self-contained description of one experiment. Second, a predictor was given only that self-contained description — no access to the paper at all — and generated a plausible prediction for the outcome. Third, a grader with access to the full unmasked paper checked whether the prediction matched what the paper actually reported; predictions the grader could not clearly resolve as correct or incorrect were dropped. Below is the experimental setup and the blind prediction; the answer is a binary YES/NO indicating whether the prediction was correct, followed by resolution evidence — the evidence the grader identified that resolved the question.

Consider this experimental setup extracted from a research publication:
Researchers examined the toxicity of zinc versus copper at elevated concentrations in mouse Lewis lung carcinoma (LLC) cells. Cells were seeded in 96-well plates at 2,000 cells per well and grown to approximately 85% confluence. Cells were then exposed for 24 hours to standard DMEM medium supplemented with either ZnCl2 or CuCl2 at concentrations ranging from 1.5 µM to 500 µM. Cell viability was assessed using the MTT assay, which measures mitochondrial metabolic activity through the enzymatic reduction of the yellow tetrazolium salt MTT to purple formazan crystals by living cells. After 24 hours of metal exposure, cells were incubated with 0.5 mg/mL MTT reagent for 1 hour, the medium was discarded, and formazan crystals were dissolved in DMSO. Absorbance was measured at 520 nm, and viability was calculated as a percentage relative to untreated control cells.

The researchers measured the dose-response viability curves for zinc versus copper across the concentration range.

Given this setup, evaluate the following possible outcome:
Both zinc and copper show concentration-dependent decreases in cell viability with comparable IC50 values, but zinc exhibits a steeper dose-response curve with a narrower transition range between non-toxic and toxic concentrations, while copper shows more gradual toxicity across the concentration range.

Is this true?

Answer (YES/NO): NO